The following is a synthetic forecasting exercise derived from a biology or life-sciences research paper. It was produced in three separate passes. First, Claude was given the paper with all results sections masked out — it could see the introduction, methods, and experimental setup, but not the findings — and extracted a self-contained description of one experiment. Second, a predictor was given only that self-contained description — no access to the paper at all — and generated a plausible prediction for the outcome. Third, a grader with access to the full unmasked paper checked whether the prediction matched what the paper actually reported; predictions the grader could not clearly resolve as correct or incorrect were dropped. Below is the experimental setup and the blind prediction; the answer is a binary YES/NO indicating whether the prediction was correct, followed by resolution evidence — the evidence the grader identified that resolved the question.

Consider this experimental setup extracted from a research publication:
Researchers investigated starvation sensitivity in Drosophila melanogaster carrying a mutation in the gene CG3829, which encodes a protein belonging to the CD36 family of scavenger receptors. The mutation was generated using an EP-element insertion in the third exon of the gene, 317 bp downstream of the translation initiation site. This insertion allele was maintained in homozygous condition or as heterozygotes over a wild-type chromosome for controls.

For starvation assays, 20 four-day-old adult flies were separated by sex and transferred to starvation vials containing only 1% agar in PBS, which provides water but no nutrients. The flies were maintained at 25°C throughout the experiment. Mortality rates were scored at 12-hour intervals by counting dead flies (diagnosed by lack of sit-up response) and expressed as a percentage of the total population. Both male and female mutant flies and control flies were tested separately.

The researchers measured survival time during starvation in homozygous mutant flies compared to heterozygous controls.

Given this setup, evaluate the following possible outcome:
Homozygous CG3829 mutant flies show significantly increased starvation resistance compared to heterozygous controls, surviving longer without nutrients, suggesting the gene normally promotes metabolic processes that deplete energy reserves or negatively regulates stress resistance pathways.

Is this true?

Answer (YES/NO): NO